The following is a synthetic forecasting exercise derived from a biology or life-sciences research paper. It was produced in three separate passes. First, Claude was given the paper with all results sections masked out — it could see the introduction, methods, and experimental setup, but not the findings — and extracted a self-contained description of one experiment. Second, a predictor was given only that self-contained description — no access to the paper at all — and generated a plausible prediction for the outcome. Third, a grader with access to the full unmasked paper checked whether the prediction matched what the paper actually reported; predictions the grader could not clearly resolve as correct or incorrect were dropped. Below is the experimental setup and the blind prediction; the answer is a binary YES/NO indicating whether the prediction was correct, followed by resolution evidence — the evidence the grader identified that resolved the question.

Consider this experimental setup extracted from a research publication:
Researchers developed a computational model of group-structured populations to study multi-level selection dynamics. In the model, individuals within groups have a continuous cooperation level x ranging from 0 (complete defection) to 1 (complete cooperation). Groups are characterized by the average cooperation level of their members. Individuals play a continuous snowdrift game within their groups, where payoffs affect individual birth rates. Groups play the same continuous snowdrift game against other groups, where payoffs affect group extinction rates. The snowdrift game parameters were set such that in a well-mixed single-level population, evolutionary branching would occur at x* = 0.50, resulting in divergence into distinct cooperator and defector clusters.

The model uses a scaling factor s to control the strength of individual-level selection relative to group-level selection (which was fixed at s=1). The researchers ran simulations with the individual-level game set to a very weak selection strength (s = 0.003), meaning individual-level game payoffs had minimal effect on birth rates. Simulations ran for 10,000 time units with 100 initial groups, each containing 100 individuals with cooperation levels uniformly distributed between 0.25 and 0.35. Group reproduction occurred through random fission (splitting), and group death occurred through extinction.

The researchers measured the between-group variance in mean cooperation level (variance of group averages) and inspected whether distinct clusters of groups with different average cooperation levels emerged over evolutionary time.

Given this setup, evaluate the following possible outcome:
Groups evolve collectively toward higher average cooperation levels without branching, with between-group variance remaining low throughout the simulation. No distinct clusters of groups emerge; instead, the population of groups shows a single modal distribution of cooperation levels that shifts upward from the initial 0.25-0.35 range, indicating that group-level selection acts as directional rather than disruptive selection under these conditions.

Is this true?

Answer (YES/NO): NO